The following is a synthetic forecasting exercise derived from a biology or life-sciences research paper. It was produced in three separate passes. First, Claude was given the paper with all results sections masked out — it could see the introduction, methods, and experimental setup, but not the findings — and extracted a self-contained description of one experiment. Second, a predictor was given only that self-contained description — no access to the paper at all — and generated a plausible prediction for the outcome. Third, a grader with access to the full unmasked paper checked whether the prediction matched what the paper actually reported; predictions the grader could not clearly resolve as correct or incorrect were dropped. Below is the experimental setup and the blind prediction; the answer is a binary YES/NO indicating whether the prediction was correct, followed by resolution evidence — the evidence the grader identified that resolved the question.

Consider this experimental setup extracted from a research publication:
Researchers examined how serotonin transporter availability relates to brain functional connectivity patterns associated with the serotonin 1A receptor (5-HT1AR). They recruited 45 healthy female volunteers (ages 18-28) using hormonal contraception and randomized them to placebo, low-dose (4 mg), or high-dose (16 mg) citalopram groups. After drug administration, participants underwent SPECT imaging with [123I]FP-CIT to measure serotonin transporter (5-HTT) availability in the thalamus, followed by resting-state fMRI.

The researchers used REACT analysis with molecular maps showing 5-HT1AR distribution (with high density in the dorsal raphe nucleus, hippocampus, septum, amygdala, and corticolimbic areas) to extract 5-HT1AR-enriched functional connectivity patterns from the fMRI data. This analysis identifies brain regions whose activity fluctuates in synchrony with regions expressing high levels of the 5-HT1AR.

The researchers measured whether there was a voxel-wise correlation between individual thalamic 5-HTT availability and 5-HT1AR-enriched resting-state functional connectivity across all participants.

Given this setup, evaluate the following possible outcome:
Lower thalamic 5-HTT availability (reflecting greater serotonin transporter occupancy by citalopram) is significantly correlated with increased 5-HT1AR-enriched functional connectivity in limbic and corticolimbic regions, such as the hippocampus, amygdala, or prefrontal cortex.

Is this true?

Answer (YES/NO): NO